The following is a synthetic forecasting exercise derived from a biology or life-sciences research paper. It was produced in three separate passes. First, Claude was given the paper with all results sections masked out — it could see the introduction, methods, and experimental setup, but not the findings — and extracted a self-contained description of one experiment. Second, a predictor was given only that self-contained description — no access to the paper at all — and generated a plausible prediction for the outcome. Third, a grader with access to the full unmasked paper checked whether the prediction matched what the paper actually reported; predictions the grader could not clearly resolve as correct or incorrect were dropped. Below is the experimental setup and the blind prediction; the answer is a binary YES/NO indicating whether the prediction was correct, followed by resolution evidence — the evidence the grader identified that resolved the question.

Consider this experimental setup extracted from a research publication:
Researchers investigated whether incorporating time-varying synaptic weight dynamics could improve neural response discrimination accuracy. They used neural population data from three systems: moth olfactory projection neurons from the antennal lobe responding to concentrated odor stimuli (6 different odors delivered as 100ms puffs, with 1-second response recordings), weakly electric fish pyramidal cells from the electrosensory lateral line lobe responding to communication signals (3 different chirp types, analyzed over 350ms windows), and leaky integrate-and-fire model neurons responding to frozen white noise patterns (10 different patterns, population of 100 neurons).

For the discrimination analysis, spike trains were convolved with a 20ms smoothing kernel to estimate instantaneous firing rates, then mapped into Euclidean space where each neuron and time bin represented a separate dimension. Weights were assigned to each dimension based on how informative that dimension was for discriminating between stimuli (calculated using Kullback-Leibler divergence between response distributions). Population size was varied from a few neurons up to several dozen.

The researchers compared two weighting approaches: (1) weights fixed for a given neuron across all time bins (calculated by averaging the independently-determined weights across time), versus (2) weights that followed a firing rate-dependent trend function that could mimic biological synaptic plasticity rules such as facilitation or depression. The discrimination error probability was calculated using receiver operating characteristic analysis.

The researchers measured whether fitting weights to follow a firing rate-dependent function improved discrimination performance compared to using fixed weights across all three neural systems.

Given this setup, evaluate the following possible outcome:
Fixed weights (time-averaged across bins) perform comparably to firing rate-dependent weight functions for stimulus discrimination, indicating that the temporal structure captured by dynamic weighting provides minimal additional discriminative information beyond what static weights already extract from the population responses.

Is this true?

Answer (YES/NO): YES